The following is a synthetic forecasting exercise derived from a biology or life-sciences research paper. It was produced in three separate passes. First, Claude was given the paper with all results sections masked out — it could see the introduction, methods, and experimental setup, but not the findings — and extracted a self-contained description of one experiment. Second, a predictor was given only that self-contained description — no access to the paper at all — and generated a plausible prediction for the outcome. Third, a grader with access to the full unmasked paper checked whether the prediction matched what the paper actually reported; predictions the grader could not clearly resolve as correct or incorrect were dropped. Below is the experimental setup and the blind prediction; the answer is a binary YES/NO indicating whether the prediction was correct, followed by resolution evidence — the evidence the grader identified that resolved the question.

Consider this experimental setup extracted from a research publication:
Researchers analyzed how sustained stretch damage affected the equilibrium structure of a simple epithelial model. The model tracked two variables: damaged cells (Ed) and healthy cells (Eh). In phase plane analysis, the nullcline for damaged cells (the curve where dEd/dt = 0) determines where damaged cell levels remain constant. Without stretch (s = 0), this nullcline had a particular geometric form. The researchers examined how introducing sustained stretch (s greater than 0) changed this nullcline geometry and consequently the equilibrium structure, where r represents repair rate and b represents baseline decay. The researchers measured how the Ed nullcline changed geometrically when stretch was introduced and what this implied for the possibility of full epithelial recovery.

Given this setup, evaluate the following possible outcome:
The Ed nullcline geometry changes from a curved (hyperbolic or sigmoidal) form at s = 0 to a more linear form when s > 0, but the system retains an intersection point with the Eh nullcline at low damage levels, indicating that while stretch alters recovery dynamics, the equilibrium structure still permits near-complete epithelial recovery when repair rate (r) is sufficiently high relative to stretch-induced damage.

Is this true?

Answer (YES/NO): NO